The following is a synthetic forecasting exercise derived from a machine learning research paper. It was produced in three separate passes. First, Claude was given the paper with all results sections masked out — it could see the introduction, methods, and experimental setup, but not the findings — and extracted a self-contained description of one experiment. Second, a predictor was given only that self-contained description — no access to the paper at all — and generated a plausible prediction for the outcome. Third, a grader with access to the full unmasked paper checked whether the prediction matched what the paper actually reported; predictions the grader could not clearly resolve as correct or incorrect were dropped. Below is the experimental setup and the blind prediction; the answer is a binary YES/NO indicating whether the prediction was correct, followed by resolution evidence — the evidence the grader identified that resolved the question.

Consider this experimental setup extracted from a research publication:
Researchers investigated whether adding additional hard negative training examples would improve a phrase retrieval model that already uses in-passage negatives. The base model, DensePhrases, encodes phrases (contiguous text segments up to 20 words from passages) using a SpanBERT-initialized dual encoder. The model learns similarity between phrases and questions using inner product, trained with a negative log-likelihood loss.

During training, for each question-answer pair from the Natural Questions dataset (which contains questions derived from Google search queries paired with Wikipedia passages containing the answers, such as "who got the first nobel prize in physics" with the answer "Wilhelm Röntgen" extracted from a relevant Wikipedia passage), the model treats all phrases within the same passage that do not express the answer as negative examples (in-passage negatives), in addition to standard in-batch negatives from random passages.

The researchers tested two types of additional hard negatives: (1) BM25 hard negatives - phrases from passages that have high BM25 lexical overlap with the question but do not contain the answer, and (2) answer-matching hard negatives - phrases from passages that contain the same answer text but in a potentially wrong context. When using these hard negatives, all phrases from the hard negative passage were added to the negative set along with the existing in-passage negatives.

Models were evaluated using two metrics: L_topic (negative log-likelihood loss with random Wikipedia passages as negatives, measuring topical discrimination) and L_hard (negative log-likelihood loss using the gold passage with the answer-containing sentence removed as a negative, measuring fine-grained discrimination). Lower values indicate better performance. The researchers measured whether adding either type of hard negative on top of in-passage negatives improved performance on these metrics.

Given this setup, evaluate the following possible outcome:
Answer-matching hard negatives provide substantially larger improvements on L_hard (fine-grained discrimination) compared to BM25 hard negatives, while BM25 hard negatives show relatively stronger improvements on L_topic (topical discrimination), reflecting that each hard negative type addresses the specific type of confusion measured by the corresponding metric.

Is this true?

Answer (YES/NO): NO